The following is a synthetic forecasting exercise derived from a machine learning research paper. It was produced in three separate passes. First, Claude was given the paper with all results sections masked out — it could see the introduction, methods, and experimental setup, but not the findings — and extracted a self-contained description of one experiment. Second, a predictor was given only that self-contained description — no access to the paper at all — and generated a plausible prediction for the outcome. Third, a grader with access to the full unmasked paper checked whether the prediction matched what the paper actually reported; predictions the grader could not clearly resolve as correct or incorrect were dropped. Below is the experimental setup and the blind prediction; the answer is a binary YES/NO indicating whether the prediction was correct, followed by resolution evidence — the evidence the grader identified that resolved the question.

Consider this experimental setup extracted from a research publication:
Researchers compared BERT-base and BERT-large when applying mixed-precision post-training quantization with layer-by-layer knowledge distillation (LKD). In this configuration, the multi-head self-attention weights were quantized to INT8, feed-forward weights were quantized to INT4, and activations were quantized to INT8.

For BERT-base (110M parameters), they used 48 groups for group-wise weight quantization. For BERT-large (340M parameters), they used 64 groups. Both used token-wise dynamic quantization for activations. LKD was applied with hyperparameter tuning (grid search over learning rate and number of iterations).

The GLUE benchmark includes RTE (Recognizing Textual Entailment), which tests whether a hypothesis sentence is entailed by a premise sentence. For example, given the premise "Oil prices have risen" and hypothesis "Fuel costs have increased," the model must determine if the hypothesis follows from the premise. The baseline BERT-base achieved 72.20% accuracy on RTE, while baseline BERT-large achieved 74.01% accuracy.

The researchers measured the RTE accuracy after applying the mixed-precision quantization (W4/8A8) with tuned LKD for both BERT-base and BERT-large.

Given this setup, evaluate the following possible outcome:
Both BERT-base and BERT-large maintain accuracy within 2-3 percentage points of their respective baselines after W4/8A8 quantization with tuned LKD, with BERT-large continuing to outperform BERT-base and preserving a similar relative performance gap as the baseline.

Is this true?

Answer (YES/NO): NO